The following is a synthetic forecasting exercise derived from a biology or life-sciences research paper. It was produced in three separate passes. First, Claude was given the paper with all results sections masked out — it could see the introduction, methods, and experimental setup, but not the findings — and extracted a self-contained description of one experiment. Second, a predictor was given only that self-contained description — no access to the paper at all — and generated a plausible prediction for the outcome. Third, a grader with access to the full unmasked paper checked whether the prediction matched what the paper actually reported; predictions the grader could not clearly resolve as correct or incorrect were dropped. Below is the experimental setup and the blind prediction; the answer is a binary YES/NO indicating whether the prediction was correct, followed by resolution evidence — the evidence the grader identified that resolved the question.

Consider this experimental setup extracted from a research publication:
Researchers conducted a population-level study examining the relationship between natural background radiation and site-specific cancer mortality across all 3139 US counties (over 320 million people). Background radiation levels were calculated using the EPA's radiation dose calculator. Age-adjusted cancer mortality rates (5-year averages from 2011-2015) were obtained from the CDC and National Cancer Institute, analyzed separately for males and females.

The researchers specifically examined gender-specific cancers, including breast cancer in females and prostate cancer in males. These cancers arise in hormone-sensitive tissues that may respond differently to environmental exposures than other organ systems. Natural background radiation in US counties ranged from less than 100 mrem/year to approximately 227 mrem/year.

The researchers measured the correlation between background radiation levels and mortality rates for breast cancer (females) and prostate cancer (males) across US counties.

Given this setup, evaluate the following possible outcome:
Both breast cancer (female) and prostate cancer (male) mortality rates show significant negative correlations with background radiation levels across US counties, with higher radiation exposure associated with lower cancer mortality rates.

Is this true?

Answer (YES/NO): NO